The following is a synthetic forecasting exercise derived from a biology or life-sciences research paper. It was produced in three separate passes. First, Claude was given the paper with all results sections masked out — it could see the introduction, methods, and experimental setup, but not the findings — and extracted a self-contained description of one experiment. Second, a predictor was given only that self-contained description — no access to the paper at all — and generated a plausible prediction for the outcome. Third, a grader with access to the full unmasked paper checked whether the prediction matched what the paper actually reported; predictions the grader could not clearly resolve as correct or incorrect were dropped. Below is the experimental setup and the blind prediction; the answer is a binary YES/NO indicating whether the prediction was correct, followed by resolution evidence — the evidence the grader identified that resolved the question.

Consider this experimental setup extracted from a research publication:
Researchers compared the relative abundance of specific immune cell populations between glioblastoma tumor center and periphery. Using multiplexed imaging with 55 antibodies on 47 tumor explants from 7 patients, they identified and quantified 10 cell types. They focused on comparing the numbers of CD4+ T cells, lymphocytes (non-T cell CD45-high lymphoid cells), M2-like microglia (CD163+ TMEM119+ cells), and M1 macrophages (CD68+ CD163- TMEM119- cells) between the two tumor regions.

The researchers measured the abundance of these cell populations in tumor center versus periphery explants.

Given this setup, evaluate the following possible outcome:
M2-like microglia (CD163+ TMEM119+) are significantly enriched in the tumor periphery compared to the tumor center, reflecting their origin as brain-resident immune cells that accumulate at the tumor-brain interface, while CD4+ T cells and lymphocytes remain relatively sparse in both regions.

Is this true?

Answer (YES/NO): NO